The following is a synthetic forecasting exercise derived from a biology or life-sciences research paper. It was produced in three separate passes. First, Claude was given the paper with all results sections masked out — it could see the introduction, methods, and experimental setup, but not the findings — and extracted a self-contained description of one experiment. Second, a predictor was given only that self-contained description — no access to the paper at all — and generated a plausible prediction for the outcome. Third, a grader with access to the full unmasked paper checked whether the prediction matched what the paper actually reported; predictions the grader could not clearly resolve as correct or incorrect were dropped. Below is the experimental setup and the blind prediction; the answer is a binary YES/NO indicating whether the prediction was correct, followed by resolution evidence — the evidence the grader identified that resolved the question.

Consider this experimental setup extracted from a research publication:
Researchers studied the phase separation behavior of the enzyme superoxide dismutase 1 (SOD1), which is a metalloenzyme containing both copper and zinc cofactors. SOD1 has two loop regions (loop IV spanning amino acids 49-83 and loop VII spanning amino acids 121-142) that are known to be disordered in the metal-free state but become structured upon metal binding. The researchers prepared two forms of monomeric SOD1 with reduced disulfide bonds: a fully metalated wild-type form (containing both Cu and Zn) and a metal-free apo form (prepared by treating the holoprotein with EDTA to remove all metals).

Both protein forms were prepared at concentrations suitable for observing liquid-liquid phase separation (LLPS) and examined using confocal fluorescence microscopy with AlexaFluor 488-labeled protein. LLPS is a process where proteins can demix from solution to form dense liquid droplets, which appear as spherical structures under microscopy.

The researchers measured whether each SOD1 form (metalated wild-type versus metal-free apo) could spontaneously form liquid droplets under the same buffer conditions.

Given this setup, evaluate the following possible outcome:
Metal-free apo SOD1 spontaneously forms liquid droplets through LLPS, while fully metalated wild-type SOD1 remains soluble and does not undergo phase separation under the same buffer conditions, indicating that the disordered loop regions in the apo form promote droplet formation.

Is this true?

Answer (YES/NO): YES